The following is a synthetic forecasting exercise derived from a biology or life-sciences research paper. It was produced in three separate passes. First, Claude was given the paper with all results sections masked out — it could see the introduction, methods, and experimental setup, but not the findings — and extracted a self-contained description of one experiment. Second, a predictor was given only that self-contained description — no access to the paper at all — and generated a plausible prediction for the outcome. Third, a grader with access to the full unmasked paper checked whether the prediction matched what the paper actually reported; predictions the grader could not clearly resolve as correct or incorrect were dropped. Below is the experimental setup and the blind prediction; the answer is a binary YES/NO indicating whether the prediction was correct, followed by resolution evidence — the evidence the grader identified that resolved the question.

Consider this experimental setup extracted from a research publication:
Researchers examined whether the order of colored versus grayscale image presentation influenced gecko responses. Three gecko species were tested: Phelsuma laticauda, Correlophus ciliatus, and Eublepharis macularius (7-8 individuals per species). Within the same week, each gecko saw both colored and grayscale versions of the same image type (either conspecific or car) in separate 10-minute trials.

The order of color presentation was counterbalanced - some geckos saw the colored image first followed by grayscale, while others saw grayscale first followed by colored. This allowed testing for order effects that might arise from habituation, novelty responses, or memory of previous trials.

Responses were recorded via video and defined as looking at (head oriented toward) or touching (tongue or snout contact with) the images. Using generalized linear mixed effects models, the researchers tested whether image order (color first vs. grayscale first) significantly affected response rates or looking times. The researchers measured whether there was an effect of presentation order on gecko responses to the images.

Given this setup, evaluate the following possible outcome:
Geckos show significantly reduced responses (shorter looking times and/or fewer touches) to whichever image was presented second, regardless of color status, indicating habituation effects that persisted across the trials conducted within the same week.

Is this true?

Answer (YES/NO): NO